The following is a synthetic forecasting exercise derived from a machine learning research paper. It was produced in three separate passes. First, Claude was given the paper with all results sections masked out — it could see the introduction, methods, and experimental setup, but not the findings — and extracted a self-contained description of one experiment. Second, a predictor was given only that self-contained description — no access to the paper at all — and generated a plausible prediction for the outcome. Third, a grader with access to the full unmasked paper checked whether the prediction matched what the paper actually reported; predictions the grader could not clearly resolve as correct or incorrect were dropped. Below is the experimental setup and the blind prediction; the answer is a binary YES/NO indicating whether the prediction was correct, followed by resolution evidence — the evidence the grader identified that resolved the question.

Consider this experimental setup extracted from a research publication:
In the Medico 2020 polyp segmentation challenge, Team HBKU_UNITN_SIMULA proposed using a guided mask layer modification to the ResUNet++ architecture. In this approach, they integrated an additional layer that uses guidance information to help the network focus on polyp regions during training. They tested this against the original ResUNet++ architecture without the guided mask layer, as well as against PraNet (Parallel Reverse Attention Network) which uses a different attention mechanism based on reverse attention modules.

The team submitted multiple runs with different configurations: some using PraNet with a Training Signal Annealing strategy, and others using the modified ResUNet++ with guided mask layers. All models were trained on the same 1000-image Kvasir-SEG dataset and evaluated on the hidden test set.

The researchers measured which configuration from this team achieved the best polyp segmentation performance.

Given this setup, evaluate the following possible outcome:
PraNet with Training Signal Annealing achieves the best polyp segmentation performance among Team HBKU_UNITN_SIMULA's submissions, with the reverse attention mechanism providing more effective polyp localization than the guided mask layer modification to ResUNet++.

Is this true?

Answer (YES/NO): NO